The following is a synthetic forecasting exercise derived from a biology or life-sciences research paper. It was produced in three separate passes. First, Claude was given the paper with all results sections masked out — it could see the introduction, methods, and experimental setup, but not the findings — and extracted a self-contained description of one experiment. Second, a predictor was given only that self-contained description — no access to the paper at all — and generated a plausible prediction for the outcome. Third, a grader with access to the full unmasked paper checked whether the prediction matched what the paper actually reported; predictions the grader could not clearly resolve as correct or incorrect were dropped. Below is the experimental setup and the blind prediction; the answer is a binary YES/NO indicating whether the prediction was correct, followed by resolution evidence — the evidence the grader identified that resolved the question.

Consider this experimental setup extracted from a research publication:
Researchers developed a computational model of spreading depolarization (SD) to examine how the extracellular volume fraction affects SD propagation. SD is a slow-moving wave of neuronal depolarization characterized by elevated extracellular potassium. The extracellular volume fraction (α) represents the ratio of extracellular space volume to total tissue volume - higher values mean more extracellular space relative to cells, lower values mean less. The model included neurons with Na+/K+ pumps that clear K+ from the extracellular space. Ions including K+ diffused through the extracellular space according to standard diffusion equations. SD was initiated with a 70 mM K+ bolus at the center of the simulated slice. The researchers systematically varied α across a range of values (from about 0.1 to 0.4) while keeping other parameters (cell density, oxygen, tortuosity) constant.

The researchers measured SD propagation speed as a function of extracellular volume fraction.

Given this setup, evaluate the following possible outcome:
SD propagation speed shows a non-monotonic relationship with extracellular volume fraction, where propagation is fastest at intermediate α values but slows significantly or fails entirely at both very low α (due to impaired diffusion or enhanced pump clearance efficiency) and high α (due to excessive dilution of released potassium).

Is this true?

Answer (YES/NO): NO